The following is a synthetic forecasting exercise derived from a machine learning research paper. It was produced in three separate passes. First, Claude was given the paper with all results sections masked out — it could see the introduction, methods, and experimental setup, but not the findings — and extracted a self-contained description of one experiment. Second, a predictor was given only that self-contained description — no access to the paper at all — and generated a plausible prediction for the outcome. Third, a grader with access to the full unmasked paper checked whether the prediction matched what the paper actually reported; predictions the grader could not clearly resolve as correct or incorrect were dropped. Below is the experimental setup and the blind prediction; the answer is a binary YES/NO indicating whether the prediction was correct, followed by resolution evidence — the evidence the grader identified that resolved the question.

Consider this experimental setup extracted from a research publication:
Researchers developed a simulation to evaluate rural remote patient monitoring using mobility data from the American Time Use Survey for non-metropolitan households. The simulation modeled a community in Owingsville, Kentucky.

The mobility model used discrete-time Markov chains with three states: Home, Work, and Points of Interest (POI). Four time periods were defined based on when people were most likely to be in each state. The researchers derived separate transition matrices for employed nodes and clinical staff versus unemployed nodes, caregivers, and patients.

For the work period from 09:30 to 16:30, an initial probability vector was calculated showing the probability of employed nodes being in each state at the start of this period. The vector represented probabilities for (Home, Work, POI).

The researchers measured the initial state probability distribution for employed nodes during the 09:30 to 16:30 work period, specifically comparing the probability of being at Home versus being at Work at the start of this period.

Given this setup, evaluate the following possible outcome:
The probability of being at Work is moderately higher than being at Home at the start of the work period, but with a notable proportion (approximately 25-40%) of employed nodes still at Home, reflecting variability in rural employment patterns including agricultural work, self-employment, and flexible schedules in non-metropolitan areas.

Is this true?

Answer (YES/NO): NO